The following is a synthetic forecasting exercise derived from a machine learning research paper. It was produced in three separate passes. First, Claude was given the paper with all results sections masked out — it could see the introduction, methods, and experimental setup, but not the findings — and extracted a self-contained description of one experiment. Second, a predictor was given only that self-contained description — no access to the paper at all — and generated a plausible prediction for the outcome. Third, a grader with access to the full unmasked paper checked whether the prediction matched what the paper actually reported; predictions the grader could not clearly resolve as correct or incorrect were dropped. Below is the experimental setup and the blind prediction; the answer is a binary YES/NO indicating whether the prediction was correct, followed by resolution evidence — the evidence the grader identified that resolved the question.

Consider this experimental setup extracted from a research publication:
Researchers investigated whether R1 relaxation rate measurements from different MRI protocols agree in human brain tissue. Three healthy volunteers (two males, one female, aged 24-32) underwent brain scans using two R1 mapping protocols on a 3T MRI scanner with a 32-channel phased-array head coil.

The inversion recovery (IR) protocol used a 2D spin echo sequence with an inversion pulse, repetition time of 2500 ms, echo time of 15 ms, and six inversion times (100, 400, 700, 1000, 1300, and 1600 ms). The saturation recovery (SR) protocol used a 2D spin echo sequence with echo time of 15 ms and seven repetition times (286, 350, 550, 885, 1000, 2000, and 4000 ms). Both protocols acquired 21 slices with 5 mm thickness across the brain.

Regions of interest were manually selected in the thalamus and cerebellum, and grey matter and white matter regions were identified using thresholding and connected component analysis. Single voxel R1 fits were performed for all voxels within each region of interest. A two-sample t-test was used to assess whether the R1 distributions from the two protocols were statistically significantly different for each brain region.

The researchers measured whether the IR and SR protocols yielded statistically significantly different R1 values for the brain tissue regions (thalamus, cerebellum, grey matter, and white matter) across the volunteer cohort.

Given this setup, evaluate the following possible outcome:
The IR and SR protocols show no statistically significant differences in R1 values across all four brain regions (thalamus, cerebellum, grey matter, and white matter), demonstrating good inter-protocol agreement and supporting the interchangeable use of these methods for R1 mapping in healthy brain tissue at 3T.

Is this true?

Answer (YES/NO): NO